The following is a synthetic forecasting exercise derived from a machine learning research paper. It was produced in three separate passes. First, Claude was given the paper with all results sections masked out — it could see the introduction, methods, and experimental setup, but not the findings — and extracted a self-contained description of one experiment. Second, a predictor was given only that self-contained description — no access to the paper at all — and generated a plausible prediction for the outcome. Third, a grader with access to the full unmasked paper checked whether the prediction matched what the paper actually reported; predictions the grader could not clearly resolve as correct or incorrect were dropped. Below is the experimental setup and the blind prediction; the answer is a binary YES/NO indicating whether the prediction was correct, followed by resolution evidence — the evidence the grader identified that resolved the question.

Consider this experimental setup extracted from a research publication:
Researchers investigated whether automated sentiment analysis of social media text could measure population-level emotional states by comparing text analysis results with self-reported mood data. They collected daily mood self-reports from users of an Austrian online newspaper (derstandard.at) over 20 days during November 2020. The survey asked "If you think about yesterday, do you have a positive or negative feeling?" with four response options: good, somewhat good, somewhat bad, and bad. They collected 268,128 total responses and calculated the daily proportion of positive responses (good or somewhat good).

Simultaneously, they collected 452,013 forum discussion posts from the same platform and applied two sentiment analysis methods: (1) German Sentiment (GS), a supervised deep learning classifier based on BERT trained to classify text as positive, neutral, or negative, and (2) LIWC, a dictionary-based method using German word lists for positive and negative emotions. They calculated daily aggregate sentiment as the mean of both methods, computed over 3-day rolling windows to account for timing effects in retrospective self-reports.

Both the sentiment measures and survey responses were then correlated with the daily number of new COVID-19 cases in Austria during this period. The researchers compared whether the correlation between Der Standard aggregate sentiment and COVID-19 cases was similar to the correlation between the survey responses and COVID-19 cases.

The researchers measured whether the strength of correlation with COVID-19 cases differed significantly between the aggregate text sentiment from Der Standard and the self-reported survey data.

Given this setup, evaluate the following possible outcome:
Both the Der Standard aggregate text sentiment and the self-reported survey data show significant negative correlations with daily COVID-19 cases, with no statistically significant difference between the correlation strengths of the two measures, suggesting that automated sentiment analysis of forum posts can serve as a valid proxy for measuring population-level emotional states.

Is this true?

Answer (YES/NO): NO